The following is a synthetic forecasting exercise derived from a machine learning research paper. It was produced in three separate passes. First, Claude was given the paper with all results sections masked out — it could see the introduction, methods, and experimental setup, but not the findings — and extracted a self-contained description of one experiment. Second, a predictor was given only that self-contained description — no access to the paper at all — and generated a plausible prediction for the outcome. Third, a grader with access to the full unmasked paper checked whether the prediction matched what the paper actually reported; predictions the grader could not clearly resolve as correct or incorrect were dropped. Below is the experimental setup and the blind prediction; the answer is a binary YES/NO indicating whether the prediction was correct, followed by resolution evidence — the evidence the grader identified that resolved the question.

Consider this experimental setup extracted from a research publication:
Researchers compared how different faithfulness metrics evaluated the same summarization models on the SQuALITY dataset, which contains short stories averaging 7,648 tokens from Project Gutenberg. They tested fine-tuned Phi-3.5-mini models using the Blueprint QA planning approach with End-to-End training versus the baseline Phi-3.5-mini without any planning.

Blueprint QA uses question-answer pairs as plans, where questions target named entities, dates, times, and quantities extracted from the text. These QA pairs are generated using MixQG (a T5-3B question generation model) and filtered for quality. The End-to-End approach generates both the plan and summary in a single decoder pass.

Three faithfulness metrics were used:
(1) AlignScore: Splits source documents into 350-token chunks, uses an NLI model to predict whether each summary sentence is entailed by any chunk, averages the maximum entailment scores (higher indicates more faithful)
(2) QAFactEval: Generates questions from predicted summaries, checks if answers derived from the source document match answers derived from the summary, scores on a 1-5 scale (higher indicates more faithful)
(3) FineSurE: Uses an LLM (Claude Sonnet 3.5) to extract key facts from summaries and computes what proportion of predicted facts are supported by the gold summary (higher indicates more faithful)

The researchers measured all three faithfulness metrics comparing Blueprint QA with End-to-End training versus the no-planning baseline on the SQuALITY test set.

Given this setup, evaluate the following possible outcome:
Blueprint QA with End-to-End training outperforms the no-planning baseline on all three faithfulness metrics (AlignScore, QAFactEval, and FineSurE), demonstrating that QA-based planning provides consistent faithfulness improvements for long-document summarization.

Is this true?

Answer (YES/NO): NO